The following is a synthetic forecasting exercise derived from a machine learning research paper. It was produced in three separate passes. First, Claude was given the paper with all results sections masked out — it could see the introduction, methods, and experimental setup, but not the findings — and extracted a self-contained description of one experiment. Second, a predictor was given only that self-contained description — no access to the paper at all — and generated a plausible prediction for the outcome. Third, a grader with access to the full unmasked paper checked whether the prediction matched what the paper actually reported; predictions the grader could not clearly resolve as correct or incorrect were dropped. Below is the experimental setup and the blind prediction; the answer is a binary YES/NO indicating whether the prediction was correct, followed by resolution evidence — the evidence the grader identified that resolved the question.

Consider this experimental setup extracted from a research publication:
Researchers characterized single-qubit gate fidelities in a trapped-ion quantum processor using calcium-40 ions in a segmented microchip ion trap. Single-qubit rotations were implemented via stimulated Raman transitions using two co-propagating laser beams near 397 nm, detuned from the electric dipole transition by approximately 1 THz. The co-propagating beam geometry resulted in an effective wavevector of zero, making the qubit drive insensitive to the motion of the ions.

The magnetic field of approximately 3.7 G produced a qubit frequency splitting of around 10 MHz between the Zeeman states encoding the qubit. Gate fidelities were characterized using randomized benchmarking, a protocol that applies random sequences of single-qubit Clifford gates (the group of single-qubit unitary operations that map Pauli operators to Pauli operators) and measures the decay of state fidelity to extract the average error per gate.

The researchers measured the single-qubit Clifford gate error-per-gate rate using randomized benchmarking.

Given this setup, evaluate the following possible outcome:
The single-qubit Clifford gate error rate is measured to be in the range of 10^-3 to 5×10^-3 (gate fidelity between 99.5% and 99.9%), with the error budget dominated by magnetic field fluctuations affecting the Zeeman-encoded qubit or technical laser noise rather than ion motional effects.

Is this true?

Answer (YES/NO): NO